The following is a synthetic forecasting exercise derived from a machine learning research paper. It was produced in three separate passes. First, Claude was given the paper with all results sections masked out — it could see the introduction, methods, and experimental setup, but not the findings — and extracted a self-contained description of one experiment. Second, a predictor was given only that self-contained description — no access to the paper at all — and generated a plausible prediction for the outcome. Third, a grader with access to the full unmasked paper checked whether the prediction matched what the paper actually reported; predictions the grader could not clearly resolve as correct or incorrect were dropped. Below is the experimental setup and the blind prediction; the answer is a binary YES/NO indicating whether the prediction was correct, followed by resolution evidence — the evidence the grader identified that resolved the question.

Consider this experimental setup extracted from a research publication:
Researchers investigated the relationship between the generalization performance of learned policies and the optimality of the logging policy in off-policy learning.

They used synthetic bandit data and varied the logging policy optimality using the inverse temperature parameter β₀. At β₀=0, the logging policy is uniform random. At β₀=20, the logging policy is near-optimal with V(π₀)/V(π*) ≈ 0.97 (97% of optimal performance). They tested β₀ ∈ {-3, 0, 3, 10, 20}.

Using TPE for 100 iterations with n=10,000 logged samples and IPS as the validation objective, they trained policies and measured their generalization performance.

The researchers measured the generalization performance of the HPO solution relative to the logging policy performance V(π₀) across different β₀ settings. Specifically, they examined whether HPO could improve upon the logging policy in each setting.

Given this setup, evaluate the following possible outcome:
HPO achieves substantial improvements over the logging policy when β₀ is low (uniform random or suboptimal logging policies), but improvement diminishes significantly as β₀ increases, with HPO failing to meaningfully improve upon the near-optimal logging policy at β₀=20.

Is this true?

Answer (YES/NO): NO